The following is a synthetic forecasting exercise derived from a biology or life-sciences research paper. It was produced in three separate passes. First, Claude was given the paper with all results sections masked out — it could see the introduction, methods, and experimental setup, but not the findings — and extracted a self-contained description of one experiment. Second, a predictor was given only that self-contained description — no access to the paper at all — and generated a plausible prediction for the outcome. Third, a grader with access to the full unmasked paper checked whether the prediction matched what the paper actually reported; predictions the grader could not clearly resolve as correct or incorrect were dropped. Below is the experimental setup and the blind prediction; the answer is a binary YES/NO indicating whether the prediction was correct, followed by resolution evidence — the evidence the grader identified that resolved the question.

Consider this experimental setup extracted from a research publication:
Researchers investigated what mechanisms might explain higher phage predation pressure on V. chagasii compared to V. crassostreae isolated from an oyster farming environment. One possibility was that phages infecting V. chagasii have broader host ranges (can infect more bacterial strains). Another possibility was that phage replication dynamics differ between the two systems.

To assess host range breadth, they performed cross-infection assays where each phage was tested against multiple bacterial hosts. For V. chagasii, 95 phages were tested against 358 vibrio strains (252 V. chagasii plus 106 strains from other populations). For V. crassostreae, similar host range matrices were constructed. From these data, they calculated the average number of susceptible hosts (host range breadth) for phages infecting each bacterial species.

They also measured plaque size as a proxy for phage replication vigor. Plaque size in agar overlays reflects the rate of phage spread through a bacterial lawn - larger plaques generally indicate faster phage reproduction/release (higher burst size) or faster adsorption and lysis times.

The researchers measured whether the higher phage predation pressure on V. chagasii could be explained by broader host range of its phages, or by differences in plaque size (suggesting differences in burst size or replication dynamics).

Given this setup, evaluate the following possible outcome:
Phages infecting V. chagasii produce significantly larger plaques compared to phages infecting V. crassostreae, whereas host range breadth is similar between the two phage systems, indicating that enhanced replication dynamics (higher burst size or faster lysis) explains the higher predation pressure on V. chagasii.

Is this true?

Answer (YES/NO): YES